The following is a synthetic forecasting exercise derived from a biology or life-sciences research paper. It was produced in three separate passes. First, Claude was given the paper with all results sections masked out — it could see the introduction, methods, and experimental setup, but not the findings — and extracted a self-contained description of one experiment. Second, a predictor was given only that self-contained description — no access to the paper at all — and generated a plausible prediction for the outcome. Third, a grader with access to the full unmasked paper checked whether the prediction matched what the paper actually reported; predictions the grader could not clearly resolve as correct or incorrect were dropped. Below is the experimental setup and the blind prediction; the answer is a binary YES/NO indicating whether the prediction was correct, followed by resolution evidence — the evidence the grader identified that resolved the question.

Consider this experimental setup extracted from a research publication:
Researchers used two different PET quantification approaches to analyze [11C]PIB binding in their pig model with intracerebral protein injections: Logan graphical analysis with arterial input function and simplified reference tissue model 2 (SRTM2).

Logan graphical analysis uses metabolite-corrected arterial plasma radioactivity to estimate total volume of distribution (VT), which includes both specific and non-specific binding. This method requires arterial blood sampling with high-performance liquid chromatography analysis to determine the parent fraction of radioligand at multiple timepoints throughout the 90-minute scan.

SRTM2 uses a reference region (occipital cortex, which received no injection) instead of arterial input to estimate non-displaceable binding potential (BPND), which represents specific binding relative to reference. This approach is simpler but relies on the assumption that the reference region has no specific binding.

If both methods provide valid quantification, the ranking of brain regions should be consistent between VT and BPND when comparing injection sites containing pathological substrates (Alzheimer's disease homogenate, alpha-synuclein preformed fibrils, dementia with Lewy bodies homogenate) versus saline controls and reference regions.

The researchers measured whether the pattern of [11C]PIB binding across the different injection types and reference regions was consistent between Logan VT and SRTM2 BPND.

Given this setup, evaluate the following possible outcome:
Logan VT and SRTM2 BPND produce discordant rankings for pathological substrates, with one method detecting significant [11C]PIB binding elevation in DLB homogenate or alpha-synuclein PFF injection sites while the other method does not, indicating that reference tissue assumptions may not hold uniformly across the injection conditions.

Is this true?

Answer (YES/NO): NO